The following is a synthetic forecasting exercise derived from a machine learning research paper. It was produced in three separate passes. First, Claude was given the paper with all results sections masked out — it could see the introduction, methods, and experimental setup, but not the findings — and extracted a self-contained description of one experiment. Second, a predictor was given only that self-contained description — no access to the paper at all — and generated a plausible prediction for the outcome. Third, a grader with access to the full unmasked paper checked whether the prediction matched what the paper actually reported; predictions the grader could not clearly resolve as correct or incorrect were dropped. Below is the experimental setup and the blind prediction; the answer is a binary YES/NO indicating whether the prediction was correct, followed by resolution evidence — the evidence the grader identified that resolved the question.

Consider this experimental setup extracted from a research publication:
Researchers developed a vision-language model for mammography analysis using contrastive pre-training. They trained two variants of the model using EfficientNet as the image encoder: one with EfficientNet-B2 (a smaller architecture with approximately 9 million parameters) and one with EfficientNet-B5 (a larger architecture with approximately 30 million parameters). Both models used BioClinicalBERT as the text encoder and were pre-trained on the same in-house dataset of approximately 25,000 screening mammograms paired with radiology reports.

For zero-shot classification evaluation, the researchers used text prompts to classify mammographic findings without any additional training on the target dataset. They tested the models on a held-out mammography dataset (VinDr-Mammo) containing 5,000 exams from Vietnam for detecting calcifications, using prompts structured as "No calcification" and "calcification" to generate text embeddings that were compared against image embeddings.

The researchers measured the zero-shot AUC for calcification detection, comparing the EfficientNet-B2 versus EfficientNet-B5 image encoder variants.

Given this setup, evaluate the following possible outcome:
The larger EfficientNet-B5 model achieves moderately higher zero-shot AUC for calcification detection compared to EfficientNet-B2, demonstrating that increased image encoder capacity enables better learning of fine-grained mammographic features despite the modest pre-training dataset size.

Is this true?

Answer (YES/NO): NO